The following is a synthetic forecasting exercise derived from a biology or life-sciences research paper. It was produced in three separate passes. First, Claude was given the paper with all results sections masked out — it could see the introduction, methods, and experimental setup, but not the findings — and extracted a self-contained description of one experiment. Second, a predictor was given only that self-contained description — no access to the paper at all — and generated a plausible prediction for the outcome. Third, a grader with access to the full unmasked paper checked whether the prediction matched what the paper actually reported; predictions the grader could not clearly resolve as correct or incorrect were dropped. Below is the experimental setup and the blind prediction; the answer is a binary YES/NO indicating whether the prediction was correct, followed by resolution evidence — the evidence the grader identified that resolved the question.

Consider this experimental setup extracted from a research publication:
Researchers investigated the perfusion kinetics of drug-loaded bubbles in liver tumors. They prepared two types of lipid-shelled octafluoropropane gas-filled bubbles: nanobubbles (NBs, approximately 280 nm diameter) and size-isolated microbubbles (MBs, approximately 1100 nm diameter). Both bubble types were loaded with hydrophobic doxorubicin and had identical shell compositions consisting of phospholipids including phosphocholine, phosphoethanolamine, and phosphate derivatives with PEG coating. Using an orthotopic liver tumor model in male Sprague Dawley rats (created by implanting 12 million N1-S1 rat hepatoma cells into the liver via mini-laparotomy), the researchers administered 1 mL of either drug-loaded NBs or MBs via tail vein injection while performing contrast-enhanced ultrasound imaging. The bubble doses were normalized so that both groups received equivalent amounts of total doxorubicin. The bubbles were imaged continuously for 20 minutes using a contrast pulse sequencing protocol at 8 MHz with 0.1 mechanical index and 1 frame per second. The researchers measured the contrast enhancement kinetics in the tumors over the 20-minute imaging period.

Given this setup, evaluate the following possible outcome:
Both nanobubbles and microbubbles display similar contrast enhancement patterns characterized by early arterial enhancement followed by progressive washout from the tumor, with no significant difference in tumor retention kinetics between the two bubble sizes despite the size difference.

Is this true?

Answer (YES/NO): NO